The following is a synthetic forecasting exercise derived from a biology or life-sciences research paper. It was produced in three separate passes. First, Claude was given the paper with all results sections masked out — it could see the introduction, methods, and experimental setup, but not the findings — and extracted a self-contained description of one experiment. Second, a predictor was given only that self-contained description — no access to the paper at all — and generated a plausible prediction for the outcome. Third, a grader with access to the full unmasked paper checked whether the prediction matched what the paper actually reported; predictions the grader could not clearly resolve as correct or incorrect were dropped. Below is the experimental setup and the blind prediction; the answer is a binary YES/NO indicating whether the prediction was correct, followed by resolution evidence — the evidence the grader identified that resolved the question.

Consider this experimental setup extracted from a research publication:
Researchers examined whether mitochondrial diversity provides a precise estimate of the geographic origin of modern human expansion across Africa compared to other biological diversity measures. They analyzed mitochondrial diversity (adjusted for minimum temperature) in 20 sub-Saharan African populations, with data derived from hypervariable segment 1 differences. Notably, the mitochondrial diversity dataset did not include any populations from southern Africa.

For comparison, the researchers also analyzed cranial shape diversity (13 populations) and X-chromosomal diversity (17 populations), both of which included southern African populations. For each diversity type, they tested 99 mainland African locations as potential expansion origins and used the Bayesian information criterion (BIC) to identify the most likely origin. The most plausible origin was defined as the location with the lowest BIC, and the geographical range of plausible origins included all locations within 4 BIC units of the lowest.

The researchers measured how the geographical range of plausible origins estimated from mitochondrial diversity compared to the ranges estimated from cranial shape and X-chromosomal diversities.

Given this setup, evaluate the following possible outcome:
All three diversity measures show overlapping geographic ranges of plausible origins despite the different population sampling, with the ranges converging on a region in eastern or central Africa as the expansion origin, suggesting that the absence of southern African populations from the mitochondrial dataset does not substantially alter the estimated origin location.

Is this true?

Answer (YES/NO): NO